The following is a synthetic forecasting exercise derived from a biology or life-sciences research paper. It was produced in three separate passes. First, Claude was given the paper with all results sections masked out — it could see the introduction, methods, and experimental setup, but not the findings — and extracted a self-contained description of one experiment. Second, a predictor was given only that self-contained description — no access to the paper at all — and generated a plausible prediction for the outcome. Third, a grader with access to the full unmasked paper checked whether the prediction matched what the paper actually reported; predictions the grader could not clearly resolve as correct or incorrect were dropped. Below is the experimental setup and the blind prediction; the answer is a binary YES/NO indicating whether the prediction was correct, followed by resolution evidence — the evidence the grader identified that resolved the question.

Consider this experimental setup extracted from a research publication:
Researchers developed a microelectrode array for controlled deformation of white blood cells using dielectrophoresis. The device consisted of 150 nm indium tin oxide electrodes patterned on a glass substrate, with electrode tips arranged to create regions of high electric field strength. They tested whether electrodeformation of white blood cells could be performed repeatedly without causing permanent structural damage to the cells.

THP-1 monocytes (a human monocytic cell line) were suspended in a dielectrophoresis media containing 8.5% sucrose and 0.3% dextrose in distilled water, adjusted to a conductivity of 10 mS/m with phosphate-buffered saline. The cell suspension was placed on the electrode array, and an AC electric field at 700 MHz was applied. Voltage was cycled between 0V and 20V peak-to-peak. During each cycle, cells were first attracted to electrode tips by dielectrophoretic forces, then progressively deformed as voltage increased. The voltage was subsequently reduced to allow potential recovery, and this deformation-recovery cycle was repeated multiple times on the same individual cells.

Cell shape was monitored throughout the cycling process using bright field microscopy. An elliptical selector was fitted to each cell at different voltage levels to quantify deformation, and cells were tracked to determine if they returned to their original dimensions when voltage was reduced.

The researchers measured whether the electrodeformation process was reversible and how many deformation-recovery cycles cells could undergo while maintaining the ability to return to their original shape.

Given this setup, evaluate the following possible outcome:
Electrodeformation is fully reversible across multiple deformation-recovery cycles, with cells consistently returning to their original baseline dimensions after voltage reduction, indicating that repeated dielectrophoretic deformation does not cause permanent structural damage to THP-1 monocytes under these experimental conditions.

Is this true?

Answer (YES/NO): YES